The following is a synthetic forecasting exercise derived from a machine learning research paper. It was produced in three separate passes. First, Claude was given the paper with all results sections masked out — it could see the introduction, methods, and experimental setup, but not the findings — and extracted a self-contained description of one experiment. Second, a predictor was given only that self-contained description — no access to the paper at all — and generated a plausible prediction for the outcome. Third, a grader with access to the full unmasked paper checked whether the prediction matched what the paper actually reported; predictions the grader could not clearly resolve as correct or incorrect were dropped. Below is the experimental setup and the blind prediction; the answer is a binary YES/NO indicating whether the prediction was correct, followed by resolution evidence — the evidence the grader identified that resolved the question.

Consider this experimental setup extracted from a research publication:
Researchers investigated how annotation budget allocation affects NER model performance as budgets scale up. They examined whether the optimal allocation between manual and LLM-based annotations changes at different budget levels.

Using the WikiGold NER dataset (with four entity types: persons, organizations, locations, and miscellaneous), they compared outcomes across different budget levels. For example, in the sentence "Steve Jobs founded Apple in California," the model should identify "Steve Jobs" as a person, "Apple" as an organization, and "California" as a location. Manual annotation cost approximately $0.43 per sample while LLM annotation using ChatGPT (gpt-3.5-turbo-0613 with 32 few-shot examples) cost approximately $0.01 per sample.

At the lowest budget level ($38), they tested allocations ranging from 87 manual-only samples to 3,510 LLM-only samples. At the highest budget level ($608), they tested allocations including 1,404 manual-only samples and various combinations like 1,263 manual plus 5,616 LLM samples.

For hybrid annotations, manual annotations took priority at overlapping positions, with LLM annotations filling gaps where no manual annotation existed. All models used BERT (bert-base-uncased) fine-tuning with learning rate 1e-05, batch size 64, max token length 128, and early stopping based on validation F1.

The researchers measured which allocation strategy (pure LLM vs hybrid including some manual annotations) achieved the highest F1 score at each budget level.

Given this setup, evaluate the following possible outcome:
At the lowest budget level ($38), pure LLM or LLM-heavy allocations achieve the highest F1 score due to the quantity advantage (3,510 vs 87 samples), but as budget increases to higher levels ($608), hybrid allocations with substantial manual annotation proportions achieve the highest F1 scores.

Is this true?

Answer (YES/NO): YES